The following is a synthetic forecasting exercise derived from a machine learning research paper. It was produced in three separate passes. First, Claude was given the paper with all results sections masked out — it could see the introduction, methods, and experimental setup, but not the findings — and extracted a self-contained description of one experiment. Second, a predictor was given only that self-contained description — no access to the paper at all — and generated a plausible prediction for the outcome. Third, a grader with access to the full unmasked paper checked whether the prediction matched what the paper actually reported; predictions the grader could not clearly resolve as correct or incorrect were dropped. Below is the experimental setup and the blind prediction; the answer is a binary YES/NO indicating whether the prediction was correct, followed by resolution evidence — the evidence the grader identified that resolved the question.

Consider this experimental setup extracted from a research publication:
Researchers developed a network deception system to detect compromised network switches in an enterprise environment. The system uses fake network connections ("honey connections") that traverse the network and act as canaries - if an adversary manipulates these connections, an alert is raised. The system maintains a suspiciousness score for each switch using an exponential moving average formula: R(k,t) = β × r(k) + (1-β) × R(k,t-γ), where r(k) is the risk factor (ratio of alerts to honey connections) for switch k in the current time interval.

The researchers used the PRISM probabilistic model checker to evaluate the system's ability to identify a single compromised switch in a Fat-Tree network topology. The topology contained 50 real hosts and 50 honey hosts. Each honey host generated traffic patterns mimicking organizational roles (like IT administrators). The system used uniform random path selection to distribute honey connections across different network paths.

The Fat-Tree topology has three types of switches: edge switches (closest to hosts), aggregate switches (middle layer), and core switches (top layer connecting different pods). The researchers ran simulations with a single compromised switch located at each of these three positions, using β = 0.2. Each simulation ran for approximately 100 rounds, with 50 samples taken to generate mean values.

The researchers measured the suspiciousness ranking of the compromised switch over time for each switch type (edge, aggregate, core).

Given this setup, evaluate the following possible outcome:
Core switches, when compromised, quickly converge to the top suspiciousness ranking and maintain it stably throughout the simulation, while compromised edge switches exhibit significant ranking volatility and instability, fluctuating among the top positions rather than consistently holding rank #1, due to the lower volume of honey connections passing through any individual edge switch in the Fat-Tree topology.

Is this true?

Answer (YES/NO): NO